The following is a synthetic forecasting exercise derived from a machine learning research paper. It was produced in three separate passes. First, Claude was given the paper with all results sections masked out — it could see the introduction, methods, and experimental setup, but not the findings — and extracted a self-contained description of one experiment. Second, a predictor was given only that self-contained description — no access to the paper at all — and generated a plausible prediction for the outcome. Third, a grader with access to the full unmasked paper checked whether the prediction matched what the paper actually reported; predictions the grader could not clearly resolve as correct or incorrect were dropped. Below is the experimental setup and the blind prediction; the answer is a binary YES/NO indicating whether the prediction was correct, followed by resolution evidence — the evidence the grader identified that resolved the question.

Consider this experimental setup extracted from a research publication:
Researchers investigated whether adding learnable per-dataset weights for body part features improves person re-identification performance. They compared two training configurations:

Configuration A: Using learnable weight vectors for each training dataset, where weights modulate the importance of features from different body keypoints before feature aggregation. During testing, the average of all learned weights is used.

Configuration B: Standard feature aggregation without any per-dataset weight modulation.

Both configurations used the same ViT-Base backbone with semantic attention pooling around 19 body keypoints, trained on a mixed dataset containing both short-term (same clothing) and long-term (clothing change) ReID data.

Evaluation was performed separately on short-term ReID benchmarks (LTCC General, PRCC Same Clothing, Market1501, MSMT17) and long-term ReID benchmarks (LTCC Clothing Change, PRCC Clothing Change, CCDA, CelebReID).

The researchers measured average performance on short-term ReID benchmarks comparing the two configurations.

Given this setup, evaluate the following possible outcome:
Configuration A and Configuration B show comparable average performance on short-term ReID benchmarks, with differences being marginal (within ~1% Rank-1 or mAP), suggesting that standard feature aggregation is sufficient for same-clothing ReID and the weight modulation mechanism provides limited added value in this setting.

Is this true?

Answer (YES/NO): NO